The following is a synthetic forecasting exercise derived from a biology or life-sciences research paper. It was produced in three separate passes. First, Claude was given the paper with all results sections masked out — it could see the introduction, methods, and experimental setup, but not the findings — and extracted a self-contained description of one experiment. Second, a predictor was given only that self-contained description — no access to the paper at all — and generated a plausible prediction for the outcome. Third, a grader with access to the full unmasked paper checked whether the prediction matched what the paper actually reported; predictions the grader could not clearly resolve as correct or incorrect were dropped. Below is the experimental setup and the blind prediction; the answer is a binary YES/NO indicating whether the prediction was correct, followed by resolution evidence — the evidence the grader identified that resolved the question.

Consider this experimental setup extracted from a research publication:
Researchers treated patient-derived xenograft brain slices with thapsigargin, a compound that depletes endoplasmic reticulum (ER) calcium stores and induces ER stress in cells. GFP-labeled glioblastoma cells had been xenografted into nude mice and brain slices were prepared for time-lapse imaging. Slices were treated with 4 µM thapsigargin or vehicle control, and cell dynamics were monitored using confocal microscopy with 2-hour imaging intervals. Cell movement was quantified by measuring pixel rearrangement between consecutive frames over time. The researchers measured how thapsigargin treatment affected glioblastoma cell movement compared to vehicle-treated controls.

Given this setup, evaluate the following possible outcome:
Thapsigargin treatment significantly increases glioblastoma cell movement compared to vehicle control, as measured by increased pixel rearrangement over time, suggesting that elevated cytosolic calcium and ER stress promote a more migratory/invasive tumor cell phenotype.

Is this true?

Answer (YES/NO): NO